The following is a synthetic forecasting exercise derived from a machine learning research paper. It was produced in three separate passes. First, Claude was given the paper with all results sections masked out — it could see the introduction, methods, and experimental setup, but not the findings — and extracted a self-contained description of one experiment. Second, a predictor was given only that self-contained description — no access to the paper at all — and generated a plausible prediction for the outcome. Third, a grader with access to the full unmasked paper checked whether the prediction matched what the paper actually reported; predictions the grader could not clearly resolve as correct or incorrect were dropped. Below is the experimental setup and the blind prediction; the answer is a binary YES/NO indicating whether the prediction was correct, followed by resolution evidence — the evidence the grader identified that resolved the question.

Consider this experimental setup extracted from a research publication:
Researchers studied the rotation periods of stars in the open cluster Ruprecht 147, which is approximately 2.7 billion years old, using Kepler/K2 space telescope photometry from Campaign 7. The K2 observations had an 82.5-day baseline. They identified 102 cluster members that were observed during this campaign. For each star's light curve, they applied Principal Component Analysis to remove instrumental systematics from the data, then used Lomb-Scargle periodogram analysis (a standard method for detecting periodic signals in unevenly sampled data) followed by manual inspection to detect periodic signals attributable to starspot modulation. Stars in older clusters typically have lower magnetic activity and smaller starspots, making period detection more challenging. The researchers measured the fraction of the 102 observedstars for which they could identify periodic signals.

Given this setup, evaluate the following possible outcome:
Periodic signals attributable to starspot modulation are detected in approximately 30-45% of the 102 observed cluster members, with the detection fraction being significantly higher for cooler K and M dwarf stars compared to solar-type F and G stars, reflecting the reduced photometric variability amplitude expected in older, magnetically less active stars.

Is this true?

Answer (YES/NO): NO